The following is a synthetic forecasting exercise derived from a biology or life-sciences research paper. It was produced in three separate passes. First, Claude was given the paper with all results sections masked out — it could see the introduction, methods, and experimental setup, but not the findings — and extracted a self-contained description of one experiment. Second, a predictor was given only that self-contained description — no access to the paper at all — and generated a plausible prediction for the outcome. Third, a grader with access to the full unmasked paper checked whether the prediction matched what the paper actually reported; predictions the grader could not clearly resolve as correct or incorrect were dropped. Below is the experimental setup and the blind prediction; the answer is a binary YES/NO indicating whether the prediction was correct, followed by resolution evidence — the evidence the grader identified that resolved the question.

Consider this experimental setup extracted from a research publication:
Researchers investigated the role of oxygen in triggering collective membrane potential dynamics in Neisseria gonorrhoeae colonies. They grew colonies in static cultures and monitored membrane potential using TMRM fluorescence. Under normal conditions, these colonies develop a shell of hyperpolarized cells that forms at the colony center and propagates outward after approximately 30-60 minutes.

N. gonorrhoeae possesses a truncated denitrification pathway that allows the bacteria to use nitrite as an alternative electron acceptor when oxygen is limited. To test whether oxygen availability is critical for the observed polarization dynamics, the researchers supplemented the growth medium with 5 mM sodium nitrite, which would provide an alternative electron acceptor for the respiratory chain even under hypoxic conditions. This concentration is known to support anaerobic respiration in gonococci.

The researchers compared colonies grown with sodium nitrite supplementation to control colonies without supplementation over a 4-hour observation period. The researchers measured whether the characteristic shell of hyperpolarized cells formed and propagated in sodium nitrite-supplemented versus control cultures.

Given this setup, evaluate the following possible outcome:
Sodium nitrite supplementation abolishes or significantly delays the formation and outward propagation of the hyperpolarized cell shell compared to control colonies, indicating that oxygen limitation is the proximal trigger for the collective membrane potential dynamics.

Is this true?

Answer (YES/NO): YES